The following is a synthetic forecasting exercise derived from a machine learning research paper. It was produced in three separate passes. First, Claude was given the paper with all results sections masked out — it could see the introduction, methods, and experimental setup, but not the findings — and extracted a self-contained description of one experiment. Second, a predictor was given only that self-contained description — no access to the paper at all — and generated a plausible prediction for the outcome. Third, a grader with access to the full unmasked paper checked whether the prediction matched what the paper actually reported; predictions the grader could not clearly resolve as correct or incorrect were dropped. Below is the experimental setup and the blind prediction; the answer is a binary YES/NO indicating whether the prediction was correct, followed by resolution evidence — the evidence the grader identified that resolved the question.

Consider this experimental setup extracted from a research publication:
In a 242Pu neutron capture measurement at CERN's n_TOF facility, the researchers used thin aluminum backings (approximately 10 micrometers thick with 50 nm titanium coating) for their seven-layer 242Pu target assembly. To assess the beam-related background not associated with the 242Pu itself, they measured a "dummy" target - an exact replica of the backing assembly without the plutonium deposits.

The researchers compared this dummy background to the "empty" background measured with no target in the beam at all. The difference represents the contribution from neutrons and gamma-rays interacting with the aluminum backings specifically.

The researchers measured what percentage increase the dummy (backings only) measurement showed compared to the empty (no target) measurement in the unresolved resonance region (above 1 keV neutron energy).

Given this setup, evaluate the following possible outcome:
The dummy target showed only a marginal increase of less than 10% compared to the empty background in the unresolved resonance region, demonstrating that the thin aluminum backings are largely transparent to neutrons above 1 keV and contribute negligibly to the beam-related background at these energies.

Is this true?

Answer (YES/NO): YES